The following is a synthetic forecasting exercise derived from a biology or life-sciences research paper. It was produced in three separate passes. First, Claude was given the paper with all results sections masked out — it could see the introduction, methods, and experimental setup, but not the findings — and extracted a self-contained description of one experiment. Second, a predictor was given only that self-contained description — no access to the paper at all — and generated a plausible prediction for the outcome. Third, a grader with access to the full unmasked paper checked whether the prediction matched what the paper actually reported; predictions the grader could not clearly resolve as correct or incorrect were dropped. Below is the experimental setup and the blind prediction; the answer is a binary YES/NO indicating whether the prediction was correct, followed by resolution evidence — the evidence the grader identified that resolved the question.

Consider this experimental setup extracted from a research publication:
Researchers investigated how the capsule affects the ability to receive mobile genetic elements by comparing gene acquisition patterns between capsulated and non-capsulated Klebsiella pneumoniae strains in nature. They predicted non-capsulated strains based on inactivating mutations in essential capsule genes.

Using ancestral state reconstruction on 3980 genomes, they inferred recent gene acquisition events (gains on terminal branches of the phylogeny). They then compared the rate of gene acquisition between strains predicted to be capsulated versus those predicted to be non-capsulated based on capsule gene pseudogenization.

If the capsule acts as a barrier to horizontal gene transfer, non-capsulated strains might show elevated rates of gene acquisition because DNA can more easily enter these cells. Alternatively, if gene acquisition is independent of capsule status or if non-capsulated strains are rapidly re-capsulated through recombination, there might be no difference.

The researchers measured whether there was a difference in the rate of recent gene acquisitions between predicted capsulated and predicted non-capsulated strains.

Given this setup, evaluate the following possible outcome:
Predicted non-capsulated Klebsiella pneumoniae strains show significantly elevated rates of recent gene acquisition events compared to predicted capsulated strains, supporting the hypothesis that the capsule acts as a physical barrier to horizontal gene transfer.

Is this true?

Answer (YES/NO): YES